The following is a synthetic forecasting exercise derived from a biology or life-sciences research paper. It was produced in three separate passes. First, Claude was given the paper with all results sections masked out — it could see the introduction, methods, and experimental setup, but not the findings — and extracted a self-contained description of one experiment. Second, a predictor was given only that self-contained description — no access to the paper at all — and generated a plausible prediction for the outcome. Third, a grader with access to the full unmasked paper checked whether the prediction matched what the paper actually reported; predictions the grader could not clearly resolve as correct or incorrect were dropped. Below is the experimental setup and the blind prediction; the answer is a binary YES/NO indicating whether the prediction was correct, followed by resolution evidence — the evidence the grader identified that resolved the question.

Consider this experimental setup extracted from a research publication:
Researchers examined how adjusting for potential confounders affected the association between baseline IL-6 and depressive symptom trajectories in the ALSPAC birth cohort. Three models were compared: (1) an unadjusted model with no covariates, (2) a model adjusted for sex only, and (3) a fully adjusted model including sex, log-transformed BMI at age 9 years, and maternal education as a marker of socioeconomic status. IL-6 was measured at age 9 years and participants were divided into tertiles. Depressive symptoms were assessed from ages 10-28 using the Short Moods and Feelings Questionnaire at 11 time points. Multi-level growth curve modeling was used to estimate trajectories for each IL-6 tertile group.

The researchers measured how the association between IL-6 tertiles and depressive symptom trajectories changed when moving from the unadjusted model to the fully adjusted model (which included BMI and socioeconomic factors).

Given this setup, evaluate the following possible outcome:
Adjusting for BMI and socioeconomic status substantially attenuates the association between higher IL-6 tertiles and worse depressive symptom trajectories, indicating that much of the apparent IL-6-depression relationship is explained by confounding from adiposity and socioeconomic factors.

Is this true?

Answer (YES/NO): NO